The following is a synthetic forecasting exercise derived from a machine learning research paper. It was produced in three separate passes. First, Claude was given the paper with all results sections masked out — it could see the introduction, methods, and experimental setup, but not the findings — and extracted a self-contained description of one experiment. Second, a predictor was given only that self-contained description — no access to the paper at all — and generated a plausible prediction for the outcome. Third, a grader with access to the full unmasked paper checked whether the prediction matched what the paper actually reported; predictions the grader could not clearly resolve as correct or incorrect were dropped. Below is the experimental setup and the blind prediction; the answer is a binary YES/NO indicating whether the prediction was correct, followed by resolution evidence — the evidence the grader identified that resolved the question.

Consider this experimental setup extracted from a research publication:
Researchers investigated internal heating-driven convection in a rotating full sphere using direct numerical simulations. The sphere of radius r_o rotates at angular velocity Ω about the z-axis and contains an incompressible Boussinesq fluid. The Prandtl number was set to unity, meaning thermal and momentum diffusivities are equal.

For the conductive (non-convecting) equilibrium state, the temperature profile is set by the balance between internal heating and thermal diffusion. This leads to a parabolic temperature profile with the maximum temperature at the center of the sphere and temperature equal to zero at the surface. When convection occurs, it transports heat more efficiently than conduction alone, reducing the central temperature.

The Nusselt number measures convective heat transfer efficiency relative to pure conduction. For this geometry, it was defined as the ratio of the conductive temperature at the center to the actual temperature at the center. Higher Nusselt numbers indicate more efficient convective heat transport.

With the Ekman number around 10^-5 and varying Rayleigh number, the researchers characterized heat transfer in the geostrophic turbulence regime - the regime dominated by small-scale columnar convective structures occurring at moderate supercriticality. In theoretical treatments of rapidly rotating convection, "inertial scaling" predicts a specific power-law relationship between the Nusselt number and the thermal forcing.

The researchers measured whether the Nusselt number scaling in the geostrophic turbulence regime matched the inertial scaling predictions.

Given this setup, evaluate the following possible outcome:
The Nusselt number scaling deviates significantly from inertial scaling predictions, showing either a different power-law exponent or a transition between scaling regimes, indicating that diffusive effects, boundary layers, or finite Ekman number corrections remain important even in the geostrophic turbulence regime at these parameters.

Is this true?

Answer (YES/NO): NO